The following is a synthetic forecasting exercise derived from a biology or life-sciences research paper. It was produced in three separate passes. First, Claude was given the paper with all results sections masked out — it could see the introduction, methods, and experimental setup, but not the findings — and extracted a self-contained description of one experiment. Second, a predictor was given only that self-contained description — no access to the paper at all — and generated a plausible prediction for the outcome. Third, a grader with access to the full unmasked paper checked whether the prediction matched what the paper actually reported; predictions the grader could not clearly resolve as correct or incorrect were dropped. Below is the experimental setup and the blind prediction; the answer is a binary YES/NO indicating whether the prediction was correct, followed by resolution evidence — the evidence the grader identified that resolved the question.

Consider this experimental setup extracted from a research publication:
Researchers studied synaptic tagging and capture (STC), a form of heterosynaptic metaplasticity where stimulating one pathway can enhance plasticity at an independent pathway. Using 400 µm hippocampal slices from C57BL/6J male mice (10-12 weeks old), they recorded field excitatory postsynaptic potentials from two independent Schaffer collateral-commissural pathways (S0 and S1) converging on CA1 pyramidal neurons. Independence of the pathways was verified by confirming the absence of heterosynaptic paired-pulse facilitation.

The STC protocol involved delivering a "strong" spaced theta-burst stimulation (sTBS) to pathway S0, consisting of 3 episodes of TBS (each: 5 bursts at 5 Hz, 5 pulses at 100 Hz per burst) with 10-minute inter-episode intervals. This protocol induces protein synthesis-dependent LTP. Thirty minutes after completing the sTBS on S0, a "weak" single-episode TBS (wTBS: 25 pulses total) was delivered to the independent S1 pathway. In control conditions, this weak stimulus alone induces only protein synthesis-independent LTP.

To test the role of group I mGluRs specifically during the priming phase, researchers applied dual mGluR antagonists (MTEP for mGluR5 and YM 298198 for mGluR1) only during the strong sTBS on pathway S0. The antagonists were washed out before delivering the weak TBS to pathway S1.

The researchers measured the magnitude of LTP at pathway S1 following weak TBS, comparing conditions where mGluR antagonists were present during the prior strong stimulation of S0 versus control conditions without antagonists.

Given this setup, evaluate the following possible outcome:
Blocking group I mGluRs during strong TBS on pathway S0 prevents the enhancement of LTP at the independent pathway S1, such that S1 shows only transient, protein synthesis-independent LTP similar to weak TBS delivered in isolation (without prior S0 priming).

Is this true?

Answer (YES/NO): NO